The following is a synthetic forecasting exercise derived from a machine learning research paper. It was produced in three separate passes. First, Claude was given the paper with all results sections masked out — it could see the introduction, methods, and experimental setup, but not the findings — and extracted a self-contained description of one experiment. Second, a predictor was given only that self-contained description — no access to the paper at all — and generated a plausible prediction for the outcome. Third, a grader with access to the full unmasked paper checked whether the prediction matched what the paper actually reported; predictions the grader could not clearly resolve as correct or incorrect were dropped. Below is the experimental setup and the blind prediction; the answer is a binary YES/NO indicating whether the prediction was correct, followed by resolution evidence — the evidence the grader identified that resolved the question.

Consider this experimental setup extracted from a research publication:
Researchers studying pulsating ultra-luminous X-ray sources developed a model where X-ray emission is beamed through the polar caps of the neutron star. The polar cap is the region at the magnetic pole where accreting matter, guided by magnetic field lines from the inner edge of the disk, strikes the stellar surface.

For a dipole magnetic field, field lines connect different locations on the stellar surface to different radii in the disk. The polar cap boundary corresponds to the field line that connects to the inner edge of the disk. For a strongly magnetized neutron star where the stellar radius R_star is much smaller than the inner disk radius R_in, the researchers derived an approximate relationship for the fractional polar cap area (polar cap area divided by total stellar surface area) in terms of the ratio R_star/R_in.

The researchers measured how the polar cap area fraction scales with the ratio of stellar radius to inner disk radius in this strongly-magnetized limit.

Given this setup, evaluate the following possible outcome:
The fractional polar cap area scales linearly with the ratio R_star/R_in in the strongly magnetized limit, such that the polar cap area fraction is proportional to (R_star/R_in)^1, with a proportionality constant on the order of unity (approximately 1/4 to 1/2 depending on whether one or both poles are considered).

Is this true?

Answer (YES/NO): YES